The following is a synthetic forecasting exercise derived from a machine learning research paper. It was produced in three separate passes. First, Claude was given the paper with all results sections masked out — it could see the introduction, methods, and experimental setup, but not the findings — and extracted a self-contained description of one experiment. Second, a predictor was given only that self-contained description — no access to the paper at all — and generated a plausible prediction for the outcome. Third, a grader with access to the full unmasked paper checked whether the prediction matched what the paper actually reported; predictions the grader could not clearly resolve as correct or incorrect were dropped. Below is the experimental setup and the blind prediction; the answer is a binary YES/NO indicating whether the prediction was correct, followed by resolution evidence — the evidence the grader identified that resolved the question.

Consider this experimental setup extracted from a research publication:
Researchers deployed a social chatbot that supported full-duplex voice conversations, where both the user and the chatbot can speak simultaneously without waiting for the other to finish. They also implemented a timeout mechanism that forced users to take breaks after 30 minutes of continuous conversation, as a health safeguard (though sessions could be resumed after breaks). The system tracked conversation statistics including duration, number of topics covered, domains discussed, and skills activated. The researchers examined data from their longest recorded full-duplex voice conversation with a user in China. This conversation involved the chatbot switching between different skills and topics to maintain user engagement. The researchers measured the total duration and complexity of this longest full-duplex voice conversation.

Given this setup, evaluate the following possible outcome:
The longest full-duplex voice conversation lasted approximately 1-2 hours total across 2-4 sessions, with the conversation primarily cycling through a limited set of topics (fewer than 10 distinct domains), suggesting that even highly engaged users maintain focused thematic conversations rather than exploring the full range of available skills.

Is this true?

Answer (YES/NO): NO